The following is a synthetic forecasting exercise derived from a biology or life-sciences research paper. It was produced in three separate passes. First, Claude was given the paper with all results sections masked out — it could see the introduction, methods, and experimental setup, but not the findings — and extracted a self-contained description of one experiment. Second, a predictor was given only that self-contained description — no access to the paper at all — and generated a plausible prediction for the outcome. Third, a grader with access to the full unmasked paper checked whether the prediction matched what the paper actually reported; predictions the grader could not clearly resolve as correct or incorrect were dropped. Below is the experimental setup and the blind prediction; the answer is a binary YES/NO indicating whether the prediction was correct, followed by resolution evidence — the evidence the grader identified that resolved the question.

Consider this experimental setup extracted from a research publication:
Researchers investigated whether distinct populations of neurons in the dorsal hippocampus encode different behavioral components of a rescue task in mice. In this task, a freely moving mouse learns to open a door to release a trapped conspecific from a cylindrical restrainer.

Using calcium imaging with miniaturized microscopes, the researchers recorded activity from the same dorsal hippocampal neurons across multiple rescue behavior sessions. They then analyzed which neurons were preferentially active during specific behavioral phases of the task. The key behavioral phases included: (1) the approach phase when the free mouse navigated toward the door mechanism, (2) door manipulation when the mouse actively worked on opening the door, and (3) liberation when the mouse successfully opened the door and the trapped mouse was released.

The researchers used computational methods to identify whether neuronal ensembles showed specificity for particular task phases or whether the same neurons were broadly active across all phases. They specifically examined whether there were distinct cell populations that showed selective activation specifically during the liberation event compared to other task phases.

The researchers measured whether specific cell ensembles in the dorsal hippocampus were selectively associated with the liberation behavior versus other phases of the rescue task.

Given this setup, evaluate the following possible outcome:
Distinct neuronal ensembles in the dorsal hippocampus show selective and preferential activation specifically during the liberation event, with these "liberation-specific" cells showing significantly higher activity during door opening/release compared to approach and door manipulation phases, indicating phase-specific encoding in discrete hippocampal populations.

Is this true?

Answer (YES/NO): YES